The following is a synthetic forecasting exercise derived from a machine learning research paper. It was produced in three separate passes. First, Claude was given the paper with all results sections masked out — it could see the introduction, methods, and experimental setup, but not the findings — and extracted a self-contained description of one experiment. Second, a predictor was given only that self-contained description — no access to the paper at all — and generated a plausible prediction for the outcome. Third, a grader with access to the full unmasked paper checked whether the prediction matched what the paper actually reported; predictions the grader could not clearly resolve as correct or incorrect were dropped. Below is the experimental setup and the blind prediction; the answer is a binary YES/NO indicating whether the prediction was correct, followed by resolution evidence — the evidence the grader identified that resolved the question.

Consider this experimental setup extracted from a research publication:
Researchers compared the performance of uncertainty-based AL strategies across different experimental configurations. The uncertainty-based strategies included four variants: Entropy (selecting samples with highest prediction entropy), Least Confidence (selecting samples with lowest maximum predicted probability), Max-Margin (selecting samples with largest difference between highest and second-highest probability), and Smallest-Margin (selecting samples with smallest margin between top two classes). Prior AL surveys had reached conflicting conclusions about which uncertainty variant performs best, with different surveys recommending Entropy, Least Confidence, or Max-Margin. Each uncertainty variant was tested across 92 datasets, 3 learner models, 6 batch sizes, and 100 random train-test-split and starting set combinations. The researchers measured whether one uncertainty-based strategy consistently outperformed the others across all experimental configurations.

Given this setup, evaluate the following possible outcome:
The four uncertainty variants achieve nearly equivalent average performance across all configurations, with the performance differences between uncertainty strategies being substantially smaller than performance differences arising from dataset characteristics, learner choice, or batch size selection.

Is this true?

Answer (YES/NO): NO